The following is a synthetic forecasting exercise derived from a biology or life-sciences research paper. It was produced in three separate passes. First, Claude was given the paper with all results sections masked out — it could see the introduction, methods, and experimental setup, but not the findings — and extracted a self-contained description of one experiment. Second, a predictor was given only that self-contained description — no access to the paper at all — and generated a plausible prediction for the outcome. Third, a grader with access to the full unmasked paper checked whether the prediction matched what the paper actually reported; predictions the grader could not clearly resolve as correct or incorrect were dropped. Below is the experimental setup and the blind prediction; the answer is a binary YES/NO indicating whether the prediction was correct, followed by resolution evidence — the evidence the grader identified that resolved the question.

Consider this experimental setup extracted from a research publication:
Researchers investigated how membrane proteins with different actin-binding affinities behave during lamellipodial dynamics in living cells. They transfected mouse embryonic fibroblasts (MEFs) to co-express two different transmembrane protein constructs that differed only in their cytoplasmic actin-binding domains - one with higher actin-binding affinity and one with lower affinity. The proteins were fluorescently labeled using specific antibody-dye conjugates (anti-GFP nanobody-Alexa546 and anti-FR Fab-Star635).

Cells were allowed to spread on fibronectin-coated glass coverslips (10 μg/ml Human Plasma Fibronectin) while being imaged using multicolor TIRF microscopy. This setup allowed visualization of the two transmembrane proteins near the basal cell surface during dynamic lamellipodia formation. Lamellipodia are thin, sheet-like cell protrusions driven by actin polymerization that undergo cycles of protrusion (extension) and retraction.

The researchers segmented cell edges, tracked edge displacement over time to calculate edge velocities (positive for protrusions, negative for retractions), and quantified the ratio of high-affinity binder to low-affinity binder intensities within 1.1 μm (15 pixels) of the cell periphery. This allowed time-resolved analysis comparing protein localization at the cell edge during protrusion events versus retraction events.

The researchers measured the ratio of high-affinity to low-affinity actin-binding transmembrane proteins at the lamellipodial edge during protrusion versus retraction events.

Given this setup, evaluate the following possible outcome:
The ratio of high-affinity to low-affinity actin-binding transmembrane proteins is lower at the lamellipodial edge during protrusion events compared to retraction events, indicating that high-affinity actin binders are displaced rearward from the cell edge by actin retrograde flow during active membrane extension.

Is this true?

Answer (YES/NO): YES